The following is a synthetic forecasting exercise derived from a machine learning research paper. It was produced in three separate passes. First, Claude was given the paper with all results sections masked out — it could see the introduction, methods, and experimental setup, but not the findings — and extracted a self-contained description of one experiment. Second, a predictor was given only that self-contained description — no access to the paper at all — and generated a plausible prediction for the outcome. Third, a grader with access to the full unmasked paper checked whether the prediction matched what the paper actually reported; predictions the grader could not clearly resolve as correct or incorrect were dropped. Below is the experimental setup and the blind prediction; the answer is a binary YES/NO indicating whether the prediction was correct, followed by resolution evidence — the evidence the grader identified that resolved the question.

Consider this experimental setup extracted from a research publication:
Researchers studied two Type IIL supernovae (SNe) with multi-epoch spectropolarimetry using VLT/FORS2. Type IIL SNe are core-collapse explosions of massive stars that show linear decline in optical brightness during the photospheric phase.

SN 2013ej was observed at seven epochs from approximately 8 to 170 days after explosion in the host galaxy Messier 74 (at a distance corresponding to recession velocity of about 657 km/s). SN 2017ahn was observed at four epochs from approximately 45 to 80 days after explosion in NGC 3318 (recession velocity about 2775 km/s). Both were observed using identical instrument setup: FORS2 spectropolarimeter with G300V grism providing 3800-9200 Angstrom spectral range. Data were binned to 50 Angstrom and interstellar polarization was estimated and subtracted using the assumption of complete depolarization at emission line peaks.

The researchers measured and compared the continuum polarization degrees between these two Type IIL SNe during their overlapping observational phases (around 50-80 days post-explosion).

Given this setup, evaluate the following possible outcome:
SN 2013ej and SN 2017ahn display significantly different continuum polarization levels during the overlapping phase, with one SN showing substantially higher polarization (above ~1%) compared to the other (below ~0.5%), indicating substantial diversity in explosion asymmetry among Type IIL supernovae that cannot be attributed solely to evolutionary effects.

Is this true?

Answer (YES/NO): YES